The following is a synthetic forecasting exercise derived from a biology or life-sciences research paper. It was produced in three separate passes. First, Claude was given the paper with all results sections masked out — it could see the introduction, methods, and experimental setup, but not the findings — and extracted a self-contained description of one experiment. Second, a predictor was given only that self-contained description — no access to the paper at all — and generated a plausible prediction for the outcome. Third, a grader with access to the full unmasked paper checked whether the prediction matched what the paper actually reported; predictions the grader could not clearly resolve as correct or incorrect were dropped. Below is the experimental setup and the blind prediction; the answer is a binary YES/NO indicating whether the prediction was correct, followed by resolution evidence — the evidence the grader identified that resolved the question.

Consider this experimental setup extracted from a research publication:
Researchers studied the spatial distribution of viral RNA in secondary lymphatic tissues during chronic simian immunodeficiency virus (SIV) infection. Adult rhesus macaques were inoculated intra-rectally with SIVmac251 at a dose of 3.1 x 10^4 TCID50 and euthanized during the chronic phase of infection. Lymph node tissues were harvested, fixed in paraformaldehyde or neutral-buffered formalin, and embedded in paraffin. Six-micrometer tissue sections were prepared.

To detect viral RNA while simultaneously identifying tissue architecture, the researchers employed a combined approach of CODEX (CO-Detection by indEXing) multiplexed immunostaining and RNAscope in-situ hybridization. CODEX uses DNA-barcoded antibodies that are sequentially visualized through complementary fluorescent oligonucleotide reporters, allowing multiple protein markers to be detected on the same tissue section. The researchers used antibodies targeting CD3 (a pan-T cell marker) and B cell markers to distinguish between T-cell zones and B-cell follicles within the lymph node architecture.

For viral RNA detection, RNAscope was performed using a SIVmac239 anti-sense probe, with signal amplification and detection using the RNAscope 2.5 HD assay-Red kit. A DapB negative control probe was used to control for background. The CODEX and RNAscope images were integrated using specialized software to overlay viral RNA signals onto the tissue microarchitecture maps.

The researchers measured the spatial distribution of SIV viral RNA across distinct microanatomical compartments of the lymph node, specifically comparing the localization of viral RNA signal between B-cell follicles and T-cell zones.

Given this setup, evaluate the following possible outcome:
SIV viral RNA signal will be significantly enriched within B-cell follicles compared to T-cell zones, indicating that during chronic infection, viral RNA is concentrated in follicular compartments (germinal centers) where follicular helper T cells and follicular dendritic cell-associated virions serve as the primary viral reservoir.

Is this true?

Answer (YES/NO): YES